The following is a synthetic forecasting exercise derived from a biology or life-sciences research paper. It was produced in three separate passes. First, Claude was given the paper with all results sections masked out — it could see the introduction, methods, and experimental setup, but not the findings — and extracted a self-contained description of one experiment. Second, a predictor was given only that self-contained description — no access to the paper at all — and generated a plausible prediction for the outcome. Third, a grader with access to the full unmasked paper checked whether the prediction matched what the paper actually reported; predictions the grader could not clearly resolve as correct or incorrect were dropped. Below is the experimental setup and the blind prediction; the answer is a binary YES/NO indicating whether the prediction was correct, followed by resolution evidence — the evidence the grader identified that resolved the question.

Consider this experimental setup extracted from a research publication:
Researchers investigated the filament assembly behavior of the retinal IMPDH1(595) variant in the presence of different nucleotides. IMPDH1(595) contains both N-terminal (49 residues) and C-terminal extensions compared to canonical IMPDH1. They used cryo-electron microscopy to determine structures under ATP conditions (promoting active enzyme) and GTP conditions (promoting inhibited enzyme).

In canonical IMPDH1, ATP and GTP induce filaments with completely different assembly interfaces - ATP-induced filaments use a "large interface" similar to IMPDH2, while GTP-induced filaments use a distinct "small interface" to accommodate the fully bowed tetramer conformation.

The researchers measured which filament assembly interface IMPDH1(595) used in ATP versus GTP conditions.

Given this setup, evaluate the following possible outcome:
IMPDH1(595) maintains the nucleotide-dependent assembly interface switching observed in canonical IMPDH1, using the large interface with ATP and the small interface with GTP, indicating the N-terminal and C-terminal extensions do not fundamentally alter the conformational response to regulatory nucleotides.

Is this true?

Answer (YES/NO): NO